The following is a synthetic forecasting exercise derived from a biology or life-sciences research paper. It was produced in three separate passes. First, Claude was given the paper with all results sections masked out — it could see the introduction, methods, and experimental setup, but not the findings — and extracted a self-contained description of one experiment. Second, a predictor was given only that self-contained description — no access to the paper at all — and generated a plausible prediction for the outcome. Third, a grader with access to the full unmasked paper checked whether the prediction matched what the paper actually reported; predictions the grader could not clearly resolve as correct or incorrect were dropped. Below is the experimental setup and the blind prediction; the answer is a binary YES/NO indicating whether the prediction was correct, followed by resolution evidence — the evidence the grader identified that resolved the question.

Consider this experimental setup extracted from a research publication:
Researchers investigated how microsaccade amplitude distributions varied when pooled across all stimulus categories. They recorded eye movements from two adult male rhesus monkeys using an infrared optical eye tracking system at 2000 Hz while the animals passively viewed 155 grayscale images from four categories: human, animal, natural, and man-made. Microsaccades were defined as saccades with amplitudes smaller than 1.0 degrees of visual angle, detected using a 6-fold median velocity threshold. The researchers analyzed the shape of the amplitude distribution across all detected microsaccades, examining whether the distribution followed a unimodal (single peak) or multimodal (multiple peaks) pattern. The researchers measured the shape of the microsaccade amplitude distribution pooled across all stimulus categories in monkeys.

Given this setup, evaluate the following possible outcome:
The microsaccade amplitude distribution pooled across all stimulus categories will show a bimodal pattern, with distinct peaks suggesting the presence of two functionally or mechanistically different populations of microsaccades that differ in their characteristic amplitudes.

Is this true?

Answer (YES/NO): NO